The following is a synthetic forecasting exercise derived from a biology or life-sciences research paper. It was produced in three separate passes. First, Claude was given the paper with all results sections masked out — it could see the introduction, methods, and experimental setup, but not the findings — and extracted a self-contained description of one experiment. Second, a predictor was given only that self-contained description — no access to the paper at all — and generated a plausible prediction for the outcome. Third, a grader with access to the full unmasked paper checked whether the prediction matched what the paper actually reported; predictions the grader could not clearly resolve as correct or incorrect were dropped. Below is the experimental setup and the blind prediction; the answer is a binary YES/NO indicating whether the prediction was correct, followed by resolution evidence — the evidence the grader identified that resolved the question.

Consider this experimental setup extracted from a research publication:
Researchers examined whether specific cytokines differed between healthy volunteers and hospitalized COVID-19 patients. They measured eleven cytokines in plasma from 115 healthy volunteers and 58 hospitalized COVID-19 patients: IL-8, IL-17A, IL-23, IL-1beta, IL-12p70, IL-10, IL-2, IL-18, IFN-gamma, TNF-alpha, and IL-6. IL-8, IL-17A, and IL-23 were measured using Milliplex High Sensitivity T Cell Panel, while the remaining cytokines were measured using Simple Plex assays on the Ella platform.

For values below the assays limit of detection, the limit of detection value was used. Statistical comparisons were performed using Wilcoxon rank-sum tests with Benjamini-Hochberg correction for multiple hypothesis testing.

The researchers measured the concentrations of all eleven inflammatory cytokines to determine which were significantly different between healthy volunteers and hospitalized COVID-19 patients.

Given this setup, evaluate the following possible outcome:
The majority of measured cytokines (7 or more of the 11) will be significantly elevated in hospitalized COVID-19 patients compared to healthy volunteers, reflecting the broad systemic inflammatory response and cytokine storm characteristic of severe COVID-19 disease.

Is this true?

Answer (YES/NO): YES